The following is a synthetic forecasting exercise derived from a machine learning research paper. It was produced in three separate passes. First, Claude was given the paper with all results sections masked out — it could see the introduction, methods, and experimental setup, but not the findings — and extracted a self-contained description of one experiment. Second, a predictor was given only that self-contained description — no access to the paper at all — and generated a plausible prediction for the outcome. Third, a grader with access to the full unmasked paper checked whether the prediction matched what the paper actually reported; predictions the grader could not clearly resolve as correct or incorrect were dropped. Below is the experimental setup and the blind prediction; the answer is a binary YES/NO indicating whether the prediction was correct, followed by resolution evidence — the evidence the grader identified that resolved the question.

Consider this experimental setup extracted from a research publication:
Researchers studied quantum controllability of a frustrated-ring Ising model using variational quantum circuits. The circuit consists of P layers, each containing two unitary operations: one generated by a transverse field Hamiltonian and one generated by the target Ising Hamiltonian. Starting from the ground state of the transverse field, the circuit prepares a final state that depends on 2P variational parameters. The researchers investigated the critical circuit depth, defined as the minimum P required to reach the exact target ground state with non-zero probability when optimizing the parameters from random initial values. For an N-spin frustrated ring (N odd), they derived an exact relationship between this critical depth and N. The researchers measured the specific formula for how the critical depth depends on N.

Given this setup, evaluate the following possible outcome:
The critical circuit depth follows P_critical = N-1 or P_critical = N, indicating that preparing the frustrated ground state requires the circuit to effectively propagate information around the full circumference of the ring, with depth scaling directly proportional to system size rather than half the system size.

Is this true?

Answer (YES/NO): NO